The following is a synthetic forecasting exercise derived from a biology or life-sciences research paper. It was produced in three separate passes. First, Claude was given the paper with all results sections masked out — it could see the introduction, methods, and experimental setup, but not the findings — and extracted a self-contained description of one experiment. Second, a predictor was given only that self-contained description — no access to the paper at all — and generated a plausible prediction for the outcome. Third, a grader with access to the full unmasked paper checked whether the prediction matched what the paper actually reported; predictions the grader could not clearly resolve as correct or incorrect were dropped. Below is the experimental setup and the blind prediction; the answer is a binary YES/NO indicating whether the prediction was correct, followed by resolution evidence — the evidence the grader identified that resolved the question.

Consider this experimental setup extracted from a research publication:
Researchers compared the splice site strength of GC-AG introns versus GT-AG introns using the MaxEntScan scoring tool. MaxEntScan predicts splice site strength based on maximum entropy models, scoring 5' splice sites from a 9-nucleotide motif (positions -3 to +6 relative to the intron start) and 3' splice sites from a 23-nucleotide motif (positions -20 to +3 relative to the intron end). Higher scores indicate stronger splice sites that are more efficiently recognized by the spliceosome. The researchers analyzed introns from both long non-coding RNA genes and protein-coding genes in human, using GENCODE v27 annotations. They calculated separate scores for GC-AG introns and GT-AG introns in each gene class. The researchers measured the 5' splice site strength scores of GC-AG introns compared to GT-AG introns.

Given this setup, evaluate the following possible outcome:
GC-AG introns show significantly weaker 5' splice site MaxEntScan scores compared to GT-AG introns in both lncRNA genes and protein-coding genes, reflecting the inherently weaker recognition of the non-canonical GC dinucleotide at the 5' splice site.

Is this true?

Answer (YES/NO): YES